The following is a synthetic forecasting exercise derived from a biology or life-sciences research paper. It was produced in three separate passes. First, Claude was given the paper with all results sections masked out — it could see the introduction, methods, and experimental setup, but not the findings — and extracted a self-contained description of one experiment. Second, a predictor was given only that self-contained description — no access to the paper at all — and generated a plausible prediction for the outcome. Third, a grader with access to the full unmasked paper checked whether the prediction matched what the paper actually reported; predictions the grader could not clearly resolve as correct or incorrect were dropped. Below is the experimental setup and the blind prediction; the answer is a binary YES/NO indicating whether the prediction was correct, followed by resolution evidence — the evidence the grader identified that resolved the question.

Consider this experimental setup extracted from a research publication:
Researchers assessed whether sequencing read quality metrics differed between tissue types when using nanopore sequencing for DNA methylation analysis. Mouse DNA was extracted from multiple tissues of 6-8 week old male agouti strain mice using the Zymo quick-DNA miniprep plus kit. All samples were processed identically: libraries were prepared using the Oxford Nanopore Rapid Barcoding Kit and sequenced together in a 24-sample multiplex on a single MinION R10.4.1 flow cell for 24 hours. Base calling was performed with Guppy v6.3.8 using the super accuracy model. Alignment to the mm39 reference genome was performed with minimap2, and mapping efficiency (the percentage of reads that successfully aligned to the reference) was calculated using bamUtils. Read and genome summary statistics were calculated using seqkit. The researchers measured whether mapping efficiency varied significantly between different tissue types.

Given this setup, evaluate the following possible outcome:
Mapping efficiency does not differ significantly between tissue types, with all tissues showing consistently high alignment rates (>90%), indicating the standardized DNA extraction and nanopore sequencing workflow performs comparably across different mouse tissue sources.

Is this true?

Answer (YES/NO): YES